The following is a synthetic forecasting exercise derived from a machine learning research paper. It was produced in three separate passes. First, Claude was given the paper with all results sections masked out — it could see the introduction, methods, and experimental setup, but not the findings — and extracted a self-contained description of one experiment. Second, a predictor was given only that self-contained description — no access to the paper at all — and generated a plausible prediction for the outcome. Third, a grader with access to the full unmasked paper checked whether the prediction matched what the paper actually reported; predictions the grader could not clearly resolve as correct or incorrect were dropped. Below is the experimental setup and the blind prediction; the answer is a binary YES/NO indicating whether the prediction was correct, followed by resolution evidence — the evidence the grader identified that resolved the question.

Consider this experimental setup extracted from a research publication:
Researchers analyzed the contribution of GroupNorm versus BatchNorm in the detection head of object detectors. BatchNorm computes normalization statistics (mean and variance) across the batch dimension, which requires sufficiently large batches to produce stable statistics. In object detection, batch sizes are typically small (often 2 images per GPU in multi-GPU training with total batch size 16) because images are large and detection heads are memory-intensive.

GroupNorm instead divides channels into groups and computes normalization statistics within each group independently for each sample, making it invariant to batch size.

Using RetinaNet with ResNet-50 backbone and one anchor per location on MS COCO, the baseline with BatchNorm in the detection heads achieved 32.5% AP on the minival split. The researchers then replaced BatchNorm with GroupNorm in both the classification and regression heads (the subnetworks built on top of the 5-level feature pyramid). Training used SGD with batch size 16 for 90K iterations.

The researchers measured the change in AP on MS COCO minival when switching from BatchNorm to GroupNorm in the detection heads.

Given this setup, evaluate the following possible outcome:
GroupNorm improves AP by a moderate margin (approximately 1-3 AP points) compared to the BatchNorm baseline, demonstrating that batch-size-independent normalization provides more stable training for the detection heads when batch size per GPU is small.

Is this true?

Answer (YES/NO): NO